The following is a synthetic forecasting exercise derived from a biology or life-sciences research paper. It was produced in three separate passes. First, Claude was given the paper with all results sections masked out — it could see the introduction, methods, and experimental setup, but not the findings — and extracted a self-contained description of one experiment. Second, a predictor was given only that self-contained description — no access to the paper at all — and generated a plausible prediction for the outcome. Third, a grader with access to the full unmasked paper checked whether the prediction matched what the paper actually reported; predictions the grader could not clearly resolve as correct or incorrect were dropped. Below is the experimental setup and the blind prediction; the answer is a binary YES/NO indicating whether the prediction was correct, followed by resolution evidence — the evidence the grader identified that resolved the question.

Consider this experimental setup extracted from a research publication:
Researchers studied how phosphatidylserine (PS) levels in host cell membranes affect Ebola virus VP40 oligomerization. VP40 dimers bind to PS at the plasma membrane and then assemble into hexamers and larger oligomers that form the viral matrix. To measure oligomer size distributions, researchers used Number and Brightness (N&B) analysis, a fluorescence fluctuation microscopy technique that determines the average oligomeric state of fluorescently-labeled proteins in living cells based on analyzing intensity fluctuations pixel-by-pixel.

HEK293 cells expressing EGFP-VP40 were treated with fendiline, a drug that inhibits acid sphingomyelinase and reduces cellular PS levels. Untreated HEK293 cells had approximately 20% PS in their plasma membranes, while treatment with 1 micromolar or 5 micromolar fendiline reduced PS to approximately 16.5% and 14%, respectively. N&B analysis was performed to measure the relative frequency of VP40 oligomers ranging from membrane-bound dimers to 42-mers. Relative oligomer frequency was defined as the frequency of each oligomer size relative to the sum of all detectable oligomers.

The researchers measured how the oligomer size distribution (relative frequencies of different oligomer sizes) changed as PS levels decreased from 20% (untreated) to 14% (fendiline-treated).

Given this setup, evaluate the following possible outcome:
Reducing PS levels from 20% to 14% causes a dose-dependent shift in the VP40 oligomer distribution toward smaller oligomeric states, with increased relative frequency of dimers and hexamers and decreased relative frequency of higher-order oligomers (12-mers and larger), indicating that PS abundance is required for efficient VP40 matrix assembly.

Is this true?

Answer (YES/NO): YES